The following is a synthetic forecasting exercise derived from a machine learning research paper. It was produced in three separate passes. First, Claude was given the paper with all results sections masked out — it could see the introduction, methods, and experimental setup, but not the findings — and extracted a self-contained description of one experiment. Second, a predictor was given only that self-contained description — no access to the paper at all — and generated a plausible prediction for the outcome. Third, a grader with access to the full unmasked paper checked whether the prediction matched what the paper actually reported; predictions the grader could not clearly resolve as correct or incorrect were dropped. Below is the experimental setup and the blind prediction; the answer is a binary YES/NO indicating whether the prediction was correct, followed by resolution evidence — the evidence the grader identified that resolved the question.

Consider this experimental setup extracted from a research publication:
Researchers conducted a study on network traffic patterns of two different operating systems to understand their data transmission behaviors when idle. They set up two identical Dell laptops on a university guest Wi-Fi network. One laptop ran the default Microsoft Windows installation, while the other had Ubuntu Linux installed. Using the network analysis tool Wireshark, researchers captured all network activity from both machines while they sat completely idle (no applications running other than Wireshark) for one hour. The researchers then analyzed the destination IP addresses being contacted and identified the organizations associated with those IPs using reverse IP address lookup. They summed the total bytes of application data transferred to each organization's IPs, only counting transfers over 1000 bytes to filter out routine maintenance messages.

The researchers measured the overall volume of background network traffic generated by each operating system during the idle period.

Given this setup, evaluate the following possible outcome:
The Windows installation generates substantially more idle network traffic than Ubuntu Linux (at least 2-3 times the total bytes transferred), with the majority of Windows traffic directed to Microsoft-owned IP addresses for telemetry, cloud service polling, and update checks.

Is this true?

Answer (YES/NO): YES